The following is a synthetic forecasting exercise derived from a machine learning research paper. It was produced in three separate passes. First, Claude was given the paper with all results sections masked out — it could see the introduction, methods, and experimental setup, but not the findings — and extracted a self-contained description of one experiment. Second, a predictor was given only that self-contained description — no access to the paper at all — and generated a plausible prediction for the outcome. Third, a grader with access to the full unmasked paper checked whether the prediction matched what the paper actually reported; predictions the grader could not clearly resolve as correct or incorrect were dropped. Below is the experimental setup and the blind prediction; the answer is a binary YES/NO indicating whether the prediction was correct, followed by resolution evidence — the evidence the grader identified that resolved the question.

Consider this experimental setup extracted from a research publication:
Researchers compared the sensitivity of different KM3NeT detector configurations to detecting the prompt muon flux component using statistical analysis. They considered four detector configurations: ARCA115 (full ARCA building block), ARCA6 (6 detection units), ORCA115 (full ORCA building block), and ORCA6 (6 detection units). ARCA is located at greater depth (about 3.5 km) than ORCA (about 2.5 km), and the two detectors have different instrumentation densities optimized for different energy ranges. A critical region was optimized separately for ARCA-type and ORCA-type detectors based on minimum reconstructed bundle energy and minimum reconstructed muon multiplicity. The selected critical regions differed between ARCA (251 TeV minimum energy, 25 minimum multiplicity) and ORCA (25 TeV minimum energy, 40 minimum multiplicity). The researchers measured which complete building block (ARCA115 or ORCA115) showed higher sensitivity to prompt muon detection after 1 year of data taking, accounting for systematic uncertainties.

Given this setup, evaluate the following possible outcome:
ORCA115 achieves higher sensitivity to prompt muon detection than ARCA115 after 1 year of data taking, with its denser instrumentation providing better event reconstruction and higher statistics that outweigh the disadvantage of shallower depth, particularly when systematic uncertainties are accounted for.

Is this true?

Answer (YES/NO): NO